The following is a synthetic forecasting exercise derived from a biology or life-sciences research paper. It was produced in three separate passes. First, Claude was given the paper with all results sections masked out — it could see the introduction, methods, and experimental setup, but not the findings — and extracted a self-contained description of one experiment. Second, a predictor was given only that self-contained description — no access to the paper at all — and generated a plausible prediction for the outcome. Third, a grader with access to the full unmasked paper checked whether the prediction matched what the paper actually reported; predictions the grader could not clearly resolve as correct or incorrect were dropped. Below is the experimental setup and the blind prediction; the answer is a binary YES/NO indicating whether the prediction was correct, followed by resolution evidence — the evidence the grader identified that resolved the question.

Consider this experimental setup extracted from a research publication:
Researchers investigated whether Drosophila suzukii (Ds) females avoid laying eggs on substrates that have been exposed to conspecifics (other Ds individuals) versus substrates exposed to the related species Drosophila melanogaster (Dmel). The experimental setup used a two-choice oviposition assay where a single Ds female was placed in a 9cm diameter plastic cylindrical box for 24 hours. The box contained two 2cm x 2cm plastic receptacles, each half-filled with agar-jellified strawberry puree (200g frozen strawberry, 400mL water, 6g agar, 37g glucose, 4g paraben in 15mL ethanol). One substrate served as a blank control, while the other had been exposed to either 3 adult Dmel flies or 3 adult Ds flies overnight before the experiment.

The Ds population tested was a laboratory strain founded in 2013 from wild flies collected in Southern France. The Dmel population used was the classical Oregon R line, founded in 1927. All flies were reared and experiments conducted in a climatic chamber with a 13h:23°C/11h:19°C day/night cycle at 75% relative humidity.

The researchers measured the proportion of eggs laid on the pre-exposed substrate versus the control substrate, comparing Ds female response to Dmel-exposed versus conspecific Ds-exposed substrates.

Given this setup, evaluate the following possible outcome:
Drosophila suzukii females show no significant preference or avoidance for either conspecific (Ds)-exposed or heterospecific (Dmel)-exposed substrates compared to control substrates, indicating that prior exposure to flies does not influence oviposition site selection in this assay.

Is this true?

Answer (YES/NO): NO